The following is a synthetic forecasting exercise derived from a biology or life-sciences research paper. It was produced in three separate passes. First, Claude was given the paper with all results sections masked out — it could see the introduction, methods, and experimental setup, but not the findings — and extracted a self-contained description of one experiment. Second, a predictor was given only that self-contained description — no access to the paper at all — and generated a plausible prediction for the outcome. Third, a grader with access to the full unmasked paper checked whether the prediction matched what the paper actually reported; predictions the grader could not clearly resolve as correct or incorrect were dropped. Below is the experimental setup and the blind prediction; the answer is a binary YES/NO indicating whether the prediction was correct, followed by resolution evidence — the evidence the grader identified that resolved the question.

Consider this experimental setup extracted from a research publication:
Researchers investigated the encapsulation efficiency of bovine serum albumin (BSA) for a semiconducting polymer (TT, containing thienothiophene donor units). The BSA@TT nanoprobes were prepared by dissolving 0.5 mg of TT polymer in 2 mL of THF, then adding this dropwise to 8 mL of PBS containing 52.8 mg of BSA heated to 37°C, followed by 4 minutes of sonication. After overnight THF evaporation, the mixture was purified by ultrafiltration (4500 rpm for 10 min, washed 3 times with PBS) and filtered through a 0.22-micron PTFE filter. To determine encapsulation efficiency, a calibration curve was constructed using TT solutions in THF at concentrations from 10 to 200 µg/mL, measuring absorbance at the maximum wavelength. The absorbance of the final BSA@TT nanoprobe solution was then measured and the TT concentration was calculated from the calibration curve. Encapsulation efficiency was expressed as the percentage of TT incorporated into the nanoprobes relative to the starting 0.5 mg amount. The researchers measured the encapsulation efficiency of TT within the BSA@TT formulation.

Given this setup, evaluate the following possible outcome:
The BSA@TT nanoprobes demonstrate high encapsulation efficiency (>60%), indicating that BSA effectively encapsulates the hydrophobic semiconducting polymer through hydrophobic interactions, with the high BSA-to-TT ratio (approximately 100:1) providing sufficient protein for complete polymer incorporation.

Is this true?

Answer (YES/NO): NO